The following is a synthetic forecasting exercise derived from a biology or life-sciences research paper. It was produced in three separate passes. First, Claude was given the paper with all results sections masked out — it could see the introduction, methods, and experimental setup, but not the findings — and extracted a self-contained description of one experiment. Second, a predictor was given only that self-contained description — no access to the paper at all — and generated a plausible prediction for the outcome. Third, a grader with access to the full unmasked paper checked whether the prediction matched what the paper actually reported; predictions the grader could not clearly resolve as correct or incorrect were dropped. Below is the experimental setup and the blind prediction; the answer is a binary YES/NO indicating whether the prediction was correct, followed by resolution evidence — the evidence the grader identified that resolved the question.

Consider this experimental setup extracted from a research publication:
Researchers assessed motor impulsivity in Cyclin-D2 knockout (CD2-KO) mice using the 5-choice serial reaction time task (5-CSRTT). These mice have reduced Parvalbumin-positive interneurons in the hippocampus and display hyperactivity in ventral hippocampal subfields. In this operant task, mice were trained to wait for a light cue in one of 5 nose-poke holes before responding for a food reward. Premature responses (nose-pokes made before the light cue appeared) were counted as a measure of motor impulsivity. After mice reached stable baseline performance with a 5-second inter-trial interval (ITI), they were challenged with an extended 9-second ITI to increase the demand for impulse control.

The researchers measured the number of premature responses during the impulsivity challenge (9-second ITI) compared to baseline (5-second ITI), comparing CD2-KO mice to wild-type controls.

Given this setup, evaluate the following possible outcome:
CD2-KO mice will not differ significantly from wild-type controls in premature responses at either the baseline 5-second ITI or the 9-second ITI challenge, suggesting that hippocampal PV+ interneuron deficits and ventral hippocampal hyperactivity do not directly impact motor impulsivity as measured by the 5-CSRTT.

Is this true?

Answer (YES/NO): YES